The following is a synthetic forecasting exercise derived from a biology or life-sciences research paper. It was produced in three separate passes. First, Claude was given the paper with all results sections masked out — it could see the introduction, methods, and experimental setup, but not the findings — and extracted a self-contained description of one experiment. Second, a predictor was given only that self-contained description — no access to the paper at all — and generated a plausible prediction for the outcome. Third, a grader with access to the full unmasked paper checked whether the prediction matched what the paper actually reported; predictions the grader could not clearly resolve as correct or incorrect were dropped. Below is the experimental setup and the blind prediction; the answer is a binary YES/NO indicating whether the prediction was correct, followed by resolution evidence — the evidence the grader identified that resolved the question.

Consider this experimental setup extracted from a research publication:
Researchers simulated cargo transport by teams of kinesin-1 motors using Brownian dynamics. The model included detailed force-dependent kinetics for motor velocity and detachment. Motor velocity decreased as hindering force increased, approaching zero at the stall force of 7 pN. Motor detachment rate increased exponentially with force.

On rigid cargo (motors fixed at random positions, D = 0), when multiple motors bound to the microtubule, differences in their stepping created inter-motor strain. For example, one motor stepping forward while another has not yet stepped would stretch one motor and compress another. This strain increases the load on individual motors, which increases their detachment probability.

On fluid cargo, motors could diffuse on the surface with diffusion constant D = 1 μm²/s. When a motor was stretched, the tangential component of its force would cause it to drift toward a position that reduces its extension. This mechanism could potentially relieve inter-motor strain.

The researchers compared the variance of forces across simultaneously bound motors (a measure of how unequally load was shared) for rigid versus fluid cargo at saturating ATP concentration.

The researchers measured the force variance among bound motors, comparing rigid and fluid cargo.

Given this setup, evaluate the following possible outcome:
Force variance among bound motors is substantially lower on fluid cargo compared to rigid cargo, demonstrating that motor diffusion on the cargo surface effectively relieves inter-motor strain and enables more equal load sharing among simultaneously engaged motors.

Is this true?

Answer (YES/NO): YES